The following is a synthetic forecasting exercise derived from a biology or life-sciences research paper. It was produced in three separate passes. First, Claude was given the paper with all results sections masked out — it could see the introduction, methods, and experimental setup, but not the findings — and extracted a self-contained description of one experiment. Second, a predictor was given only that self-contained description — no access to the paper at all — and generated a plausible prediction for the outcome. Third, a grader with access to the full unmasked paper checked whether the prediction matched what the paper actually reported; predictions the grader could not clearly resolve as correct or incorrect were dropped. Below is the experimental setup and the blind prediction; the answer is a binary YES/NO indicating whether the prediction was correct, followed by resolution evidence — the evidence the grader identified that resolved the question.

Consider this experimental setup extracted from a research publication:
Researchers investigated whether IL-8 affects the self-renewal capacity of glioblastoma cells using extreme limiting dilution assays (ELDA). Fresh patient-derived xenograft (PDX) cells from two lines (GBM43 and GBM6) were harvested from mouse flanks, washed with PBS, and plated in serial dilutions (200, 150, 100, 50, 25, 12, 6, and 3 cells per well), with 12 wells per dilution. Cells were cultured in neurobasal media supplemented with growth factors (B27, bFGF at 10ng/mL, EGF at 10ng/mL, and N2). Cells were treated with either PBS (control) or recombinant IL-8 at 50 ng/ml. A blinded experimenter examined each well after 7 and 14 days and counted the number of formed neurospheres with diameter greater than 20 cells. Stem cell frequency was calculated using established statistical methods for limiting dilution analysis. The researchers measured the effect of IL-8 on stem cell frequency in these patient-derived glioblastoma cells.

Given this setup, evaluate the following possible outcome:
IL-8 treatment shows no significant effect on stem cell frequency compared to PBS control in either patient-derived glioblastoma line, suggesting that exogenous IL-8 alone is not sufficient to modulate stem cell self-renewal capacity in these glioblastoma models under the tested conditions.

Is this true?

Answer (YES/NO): NO